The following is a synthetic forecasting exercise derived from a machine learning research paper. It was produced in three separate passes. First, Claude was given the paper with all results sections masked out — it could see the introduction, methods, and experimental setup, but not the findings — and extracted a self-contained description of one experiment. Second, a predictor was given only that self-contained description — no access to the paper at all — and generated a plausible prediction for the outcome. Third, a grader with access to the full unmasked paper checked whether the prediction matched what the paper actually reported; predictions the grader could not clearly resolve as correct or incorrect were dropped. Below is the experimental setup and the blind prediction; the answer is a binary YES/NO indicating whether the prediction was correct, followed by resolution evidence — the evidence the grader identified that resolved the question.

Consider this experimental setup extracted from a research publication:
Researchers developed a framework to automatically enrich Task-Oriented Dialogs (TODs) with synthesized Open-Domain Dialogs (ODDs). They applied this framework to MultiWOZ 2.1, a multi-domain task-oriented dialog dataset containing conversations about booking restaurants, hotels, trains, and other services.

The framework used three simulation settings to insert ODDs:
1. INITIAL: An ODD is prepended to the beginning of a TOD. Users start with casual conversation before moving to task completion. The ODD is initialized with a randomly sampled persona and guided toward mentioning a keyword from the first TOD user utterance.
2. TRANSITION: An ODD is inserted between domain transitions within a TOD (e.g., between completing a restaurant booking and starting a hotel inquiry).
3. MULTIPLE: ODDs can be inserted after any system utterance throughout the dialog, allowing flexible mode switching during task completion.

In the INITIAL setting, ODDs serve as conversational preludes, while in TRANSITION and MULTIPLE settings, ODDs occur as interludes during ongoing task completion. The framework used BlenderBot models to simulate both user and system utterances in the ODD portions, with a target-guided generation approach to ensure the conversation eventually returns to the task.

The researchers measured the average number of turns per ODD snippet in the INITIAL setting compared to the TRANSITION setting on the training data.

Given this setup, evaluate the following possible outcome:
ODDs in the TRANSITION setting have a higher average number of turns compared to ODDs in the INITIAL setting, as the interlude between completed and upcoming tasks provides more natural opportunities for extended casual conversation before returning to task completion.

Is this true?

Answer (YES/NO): NO